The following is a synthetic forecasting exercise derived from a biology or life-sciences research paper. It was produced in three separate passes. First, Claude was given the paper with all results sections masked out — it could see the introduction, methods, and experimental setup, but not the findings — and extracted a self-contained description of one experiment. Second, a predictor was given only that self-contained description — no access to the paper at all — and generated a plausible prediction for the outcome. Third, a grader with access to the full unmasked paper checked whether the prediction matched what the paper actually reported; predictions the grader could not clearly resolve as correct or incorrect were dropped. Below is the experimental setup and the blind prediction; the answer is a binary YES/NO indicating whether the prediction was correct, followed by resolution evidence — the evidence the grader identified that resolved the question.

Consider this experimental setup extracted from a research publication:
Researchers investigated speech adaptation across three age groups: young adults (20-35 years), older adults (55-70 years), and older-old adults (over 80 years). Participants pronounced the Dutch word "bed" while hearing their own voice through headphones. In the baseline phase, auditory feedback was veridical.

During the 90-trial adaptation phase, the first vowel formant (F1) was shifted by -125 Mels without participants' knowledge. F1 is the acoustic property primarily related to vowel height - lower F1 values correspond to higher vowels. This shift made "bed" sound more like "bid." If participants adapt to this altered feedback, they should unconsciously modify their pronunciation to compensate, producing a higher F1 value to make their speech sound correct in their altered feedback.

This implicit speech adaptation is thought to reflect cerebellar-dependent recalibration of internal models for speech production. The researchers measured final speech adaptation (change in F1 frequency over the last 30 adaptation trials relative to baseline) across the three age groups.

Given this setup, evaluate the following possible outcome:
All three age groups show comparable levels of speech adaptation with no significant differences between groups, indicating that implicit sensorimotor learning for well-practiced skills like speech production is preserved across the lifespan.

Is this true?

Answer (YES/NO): YES